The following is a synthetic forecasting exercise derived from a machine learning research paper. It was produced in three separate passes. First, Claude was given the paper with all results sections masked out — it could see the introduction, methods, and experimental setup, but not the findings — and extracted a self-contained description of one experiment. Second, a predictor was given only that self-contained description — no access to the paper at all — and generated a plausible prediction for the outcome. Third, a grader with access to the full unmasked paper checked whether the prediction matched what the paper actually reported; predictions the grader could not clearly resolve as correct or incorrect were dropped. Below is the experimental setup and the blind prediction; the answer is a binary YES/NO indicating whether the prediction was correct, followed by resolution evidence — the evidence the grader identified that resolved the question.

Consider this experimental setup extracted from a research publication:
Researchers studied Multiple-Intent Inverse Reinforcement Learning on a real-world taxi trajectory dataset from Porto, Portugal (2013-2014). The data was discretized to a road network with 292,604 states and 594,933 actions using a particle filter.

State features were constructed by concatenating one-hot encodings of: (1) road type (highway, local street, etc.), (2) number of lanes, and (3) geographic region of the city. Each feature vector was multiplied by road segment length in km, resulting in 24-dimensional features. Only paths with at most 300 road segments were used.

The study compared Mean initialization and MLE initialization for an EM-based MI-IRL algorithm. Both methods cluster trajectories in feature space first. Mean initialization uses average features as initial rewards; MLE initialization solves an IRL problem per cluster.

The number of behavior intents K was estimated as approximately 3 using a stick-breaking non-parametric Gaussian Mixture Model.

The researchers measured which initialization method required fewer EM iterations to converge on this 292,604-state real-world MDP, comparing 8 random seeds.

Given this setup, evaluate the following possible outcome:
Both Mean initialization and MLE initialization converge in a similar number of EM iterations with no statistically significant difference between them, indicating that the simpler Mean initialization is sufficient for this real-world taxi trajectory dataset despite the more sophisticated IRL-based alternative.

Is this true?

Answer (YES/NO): NO